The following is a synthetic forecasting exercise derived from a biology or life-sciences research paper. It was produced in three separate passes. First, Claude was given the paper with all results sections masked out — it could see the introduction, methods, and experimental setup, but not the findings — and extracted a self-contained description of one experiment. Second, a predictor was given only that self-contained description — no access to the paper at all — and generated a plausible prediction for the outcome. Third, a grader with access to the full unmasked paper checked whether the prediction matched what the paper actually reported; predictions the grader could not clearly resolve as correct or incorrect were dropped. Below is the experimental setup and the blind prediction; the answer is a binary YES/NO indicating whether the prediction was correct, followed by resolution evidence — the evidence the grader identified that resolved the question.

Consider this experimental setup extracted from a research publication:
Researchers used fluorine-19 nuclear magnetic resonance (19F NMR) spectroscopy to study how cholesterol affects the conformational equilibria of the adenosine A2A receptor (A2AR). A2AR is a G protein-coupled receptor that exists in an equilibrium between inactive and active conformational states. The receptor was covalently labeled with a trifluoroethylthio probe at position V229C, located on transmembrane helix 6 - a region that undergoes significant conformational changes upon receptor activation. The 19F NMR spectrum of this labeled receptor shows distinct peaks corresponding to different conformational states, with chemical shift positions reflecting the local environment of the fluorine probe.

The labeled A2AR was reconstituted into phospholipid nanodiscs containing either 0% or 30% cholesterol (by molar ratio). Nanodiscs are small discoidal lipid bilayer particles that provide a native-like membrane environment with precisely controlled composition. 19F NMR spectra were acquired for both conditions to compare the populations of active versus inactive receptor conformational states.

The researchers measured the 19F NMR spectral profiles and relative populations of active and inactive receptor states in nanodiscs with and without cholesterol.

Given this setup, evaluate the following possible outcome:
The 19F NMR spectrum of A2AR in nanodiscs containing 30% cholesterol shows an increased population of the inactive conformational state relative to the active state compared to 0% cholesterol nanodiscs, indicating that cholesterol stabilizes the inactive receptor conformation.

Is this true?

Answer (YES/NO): NO